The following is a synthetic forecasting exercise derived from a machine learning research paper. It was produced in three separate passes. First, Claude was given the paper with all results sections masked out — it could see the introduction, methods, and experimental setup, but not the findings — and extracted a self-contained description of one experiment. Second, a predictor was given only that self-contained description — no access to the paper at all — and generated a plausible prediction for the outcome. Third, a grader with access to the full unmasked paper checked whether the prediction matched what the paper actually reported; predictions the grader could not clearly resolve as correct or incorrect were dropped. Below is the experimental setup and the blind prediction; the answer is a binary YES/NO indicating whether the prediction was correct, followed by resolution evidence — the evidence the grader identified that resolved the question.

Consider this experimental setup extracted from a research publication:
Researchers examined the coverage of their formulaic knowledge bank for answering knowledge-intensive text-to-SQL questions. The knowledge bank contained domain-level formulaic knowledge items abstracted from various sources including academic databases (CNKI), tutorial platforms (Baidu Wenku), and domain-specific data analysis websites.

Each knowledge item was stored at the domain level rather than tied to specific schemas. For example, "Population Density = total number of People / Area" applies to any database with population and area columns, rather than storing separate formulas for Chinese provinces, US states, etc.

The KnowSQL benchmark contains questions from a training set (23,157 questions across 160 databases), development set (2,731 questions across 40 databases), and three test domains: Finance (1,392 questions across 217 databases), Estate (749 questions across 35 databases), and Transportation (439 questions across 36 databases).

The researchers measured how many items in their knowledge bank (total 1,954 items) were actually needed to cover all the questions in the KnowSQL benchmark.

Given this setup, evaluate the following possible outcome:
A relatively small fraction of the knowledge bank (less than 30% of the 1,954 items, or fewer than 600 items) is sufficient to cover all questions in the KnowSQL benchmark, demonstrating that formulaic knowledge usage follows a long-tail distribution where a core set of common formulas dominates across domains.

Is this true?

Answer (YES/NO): NO